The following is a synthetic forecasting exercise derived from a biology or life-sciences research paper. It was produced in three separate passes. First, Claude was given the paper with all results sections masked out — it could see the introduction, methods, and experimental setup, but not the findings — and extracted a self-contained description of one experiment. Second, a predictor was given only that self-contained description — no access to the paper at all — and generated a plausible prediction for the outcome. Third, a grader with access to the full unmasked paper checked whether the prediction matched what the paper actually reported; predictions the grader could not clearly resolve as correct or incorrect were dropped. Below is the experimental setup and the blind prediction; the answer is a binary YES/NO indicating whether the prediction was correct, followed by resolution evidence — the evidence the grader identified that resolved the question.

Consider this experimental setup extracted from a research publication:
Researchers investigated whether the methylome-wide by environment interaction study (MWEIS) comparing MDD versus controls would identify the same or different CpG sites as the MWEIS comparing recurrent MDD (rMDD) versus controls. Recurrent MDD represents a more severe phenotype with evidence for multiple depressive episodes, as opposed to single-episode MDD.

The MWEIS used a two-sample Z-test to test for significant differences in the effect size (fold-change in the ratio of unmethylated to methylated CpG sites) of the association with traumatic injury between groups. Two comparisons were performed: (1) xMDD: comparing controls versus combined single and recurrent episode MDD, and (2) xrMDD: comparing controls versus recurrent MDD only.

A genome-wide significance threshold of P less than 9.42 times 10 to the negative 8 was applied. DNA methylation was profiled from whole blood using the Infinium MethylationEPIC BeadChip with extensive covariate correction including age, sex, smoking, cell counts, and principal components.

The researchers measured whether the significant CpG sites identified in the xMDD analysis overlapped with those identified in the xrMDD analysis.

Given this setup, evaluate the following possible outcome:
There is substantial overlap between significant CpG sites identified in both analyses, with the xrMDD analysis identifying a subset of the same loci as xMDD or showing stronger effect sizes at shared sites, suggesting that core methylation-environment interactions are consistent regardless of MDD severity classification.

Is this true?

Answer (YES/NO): NO